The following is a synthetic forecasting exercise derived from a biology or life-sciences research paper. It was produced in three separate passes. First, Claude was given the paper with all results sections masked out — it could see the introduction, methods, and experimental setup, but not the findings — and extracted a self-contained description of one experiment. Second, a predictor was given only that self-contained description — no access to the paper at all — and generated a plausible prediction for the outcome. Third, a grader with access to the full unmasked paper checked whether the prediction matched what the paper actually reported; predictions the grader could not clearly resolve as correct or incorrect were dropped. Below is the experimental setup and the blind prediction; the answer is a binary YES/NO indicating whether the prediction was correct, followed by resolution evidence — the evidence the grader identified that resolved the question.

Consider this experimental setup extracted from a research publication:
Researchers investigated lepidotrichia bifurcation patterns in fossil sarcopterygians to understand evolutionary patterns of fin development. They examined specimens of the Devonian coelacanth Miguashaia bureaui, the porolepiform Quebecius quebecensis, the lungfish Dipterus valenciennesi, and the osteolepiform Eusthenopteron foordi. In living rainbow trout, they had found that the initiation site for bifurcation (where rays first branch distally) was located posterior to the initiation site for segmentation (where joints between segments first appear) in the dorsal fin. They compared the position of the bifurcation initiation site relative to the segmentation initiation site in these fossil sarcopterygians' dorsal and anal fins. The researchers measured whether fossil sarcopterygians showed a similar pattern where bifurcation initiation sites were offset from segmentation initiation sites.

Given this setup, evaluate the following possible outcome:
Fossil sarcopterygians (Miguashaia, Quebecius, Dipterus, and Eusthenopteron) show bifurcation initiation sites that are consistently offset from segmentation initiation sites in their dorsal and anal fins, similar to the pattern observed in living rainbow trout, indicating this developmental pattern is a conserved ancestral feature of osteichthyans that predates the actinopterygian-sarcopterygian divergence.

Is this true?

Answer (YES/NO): YES